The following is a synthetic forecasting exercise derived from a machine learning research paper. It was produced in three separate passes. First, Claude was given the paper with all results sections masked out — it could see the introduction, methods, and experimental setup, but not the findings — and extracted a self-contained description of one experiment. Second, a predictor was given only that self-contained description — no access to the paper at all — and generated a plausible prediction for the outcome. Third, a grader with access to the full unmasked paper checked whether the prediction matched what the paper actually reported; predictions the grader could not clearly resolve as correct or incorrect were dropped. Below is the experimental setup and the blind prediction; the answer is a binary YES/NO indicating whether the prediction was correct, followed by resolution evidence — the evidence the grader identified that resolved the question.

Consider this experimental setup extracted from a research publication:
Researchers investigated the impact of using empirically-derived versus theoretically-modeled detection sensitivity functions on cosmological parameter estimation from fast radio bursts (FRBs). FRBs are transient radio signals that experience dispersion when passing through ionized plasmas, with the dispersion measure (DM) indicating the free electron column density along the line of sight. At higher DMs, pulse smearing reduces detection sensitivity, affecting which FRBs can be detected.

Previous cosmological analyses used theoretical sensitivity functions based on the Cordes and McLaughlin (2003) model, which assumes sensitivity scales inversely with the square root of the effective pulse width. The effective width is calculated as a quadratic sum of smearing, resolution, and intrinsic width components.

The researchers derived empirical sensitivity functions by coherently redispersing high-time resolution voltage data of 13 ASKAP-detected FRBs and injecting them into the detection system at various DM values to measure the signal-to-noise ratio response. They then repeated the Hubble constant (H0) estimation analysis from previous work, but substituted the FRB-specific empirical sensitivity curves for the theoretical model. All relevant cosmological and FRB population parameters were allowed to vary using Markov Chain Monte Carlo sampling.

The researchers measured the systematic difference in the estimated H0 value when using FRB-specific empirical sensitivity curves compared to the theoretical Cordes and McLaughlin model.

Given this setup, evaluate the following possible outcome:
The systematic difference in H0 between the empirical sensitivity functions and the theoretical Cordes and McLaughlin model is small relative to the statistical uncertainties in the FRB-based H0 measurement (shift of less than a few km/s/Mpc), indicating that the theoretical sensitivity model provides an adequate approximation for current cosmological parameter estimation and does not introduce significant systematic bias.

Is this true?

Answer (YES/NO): YES